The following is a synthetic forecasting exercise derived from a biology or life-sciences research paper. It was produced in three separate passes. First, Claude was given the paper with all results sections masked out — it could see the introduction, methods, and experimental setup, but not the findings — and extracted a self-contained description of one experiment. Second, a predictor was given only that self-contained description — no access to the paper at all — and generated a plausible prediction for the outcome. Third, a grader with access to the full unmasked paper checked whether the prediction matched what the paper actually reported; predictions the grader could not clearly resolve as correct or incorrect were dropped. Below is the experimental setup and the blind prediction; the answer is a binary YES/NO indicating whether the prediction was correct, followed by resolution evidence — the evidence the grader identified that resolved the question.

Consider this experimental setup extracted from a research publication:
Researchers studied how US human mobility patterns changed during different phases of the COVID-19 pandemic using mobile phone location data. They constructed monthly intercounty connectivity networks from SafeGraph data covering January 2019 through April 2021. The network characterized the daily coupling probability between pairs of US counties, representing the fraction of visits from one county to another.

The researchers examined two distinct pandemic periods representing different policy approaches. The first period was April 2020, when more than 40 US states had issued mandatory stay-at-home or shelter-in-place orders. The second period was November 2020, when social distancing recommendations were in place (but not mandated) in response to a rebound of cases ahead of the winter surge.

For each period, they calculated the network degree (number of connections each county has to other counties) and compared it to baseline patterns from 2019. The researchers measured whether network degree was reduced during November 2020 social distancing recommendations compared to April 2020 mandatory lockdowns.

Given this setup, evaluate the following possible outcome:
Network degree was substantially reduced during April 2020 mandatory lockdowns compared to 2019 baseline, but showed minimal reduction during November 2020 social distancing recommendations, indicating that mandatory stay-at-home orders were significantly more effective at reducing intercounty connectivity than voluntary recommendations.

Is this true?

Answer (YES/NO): YES